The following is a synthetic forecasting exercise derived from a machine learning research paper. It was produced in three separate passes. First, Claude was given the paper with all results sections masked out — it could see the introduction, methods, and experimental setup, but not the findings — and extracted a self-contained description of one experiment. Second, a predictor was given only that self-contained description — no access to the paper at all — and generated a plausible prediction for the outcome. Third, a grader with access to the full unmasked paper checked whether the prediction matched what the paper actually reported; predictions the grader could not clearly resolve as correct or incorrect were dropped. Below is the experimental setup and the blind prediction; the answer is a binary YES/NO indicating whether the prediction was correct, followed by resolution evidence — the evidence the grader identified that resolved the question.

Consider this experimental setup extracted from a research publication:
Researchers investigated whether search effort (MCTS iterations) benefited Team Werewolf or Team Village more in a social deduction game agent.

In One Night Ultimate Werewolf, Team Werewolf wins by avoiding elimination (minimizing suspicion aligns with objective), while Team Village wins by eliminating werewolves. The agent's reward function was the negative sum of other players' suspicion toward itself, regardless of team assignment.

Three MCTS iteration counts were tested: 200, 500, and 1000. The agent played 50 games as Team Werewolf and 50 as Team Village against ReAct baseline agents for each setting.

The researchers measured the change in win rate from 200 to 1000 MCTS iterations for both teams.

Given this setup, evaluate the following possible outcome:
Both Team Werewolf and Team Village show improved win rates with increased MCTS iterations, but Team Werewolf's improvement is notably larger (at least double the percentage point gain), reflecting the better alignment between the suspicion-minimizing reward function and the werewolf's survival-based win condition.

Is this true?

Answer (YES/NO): NO